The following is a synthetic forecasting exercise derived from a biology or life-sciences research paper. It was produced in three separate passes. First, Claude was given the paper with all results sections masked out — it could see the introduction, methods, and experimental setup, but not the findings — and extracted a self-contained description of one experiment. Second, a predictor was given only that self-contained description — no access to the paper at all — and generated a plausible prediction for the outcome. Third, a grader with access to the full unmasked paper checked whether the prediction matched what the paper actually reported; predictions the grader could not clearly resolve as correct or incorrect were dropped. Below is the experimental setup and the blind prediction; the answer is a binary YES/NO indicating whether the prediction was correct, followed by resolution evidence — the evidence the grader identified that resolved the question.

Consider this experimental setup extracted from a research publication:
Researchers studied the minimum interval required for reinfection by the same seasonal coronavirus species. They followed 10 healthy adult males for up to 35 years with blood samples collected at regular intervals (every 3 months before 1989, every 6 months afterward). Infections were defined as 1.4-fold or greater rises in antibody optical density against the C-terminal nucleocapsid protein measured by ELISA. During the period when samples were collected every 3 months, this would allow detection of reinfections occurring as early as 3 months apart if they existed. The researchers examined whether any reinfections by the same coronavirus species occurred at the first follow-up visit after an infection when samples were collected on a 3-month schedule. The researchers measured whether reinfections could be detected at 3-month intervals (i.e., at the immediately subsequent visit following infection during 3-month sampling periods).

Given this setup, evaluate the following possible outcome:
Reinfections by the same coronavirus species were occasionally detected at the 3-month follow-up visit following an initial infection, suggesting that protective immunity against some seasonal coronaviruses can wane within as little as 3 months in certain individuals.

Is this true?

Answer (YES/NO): NO